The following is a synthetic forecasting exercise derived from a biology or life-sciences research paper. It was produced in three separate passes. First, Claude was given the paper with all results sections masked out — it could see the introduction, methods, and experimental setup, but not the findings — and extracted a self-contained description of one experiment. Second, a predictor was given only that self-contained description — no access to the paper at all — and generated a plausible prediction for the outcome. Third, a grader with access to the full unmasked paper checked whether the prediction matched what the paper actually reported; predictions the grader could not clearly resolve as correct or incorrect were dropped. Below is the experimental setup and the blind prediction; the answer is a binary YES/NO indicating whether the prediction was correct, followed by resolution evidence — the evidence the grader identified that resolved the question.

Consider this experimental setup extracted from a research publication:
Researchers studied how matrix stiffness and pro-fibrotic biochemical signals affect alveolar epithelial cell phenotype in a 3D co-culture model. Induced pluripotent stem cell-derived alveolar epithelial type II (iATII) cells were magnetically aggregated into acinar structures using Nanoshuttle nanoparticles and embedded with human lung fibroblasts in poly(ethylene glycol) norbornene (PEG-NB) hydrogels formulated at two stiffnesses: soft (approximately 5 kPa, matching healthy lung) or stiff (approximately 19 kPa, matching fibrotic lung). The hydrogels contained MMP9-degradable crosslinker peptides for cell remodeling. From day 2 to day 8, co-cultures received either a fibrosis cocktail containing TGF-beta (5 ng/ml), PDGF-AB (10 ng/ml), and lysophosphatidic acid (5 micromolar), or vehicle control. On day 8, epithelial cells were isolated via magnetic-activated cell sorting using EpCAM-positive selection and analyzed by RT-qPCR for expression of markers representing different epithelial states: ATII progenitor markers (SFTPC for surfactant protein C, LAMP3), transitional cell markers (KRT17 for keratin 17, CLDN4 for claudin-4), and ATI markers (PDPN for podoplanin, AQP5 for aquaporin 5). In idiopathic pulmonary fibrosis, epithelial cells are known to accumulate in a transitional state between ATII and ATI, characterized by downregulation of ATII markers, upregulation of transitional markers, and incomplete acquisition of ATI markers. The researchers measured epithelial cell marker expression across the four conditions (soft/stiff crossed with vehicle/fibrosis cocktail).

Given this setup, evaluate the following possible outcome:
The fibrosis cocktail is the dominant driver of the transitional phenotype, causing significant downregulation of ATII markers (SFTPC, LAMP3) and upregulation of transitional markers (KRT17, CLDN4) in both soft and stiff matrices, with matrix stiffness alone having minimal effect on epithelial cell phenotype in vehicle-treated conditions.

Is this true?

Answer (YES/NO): NO